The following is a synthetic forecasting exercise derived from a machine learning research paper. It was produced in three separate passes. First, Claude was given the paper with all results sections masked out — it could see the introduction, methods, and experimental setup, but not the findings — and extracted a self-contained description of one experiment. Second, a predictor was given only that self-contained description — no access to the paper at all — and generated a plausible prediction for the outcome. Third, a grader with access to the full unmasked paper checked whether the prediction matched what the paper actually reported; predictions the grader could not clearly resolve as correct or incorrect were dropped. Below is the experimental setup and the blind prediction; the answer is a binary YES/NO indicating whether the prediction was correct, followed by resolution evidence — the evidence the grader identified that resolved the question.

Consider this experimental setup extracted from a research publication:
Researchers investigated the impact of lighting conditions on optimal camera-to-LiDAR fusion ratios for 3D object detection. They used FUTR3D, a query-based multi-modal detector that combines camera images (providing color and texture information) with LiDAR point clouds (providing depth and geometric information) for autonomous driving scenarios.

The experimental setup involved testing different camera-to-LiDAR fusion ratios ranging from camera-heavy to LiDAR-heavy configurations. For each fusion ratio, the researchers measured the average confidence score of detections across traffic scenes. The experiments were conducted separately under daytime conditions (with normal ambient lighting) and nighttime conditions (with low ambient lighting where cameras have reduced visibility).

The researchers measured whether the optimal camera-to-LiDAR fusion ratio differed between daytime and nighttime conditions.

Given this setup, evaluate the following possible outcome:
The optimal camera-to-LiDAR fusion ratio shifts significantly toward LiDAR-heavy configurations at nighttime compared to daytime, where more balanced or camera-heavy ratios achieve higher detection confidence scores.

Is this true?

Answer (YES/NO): YES